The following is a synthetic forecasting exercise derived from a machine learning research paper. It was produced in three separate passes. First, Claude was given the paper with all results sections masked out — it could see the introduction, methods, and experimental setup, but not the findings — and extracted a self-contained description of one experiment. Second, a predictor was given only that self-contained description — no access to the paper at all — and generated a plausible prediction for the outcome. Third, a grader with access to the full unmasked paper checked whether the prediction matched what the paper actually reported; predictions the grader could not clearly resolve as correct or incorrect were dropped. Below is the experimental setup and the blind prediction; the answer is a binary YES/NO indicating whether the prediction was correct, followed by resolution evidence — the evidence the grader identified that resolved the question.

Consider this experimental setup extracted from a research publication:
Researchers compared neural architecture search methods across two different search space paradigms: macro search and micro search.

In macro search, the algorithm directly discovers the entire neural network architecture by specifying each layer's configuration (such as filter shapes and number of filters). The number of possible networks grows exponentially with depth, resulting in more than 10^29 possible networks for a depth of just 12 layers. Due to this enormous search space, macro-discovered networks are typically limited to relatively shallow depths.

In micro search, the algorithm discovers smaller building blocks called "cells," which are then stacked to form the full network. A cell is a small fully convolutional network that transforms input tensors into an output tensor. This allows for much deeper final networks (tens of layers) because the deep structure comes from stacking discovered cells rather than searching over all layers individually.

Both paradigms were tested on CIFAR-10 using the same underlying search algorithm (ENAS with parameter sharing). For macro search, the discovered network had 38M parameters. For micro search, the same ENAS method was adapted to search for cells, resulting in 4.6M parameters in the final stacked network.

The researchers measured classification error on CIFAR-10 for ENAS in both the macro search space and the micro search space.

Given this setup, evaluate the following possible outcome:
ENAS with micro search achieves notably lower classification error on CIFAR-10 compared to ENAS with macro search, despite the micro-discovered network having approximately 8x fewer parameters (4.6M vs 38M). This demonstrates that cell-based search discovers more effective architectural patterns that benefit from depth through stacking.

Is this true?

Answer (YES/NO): YES